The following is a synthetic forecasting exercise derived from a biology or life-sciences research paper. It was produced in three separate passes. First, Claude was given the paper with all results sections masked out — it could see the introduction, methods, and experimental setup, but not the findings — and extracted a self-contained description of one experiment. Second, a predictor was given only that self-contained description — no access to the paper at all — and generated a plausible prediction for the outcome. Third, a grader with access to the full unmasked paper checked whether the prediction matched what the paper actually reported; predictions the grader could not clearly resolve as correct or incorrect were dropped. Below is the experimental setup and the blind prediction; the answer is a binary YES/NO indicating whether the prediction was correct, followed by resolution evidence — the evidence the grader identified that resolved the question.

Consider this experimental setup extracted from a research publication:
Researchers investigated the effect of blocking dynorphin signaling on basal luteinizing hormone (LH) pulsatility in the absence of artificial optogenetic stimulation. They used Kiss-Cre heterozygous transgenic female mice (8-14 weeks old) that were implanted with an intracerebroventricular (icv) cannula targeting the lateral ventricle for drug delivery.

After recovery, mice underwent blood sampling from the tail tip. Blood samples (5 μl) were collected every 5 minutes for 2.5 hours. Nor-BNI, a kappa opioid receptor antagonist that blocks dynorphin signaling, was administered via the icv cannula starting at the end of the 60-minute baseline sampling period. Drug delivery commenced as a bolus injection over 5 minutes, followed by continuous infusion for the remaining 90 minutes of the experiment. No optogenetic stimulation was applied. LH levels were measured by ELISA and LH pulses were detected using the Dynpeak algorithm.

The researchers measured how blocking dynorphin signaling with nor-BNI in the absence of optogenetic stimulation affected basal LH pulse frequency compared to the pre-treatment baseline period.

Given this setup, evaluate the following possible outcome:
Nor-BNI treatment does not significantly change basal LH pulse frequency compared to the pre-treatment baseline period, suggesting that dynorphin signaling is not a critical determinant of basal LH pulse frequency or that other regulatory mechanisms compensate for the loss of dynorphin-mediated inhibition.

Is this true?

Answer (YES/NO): YES